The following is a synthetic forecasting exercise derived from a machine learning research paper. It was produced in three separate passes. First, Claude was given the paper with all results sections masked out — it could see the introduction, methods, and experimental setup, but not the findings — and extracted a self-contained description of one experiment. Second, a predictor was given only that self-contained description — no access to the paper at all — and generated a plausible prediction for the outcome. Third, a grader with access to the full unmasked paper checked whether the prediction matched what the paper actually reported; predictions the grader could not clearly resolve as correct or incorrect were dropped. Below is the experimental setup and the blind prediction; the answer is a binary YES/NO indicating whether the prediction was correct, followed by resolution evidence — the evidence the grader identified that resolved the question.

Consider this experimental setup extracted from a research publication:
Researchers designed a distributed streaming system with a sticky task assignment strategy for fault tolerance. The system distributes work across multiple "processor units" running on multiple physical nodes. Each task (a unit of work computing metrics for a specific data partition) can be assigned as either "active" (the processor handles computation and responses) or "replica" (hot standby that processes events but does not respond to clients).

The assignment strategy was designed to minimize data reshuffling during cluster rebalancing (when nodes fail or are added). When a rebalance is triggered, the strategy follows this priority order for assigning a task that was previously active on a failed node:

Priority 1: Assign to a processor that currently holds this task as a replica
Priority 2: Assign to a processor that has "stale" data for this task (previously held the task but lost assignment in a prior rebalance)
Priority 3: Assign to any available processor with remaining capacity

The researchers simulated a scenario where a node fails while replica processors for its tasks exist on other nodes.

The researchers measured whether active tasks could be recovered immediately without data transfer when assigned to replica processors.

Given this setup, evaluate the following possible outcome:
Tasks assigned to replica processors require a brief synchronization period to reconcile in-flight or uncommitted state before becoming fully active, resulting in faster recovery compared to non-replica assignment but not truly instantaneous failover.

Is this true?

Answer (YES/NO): NO